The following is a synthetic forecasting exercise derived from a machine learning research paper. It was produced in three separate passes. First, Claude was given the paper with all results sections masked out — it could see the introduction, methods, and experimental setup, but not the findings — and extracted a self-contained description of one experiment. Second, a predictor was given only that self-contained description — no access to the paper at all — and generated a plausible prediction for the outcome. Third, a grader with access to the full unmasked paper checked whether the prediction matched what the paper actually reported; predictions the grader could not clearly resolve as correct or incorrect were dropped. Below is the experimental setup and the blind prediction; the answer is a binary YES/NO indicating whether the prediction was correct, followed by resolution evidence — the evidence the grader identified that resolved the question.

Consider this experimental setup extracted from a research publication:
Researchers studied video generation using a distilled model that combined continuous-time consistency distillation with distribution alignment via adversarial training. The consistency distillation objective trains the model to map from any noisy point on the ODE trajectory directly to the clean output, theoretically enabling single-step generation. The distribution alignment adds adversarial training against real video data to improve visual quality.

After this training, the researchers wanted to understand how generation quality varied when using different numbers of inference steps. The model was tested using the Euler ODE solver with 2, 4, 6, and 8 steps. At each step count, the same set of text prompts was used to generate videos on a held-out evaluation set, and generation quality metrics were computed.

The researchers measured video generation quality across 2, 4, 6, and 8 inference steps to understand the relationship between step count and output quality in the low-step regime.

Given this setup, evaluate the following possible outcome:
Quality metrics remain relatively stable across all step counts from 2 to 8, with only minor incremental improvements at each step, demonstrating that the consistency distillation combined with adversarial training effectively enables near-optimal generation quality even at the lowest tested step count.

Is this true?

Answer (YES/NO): NO